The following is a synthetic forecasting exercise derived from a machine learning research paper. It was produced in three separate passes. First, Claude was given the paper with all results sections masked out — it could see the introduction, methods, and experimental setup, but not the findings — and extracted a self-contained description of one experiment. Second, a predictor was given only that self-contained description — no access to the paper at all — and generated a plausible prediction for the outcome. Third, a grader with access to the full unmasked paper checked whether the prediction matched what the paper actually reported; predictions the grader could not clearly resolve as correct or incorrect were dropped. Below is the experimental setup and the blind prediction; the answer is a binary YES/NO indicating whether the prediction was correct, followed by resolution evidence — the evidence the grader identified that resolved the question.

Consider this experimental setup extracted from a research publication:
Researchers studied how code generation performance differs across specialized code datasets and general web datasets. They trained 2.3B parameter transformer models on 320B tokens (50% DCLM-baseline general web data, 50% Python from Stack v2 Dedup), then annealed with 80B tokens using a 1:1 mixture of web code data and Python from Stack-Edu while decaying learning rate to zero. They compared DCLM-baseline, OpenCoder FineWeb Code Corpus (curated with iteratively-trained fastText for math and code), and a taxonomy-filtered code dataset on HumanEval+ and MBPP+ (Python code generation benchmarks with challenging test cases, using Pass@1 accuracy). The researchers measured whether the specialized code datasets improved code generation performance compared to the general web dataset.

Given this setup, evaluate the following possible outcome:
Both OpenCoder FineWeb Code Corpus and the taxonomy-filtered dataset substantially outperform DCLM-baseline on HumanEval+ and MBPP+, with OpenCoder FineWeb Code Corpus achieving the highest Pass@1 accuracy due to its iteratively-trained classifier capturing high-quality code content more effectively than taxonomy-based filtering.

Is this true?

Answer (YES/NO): NO